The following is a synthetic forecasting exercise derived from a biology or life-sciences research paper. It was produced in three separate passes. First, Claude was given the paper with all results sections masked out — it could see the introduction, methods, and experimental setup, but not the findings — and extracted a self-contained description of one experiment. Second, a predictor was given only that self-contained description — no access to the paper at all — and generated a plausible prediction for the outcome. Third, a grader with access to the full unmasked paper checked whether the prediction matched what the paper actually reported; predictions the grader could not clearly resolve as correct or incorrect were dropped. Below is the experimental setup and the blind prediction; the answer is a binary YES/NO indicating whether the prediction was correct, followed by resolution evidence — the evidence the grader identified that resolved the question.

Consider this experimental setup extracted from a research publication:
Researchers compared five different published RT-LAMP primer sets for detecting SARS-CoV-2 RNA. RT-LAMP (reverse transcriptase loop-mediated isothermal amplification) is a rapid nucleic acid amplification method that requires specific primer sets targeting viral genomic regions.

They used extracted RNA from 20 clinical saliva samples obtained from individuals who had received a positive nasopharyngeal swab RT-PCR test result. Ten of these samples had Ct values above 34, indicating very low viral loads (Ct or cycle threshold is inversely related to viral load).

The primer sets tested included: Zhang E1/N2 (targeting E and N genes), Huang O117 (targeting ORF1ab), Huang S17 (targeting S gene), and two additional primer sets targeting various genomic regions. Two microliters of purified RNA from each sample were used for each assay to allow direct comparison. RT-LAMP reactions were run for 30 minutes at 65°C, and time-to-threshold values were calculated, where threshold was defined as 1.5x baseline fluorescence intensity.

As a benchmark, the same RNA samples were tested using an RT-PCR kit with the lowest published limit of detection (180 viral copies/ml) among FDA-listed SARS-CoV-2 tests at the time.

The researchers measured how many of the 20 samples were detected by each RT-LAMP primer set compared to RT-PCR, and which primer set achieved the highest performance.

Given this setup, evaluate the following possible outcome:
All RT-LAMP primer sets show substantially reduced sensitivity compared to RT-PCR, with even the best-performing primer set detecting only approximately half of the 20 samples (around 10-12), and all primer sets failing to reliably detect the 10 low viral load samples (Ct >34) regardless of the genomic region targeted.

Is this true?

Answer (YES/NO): NO